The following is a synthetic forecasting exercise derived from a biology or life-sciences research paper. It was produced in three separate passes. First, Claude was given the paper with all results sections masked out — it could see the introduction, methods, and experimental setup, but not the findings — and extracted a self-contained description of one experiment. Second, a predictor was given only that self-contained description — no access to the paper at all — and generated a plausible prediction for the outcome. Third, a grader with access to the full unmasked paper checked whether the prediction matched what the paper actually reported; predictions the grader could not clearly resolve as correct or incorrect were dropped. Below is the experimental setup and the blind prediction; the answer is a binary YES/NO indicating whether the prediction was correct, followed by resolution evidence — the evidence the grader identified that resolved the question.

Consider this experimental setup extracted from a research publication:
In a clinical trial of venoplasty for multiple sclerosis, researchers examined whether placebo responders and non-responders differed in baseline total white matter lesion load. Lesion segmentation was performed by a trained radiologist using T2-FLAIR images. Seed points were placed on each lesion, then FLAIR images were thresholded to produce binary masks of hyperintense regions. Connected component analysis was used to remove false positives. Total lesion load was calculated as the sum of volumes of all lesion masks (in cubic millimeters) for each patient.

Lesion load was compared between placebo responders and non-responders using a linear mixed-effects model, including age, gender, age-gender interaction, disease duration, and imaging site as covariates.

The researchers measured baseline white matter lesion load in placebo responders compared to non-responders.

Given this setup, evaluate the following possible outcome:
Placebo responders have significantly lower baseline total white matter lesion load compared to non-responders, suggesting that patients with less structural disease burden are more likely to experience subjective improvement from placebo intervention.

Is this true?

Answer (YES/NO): NO